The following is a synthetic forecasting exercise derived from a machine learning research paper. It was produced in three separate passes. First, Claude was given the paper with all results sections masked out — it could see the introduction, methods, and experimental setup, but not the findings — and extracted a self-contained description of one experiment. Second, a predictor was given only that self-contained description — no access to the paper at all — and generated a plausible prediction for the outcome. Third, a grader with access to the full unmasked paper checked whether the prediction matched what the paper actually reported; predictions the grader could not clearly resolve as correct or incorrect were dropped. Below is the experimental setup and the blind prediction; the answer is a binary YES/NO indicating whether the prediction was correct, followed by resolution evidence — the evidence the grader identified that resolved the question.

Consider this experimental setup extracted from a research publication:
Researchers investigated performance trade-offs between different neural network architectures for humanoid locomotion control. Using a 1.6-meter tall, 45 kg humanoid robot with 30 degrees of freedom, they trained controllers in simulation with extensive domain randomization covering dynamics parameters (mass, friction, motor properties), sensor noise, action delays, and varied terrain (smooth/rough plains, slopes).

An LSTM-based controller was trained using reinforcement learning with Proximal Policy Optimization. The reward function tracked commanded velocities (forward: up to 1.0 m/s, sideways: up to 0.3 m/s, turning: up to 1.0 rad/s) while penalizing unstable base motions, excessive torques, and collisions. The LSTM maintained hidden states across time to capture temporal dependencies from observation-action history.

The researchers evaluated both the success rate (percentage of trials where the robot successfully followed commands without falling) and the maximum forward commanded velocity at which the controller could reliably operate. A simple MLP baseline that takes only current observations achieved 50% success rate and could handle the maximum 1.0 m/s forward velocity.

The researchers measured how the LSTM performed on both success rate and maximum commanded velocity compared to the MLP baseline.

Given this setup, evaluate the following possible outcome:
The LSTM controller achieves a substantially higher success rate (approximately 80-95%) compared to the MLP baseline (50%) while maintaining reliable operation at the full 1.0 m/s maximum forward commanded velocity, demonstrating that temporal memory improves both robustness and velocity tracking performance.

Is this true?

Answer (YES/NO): NO